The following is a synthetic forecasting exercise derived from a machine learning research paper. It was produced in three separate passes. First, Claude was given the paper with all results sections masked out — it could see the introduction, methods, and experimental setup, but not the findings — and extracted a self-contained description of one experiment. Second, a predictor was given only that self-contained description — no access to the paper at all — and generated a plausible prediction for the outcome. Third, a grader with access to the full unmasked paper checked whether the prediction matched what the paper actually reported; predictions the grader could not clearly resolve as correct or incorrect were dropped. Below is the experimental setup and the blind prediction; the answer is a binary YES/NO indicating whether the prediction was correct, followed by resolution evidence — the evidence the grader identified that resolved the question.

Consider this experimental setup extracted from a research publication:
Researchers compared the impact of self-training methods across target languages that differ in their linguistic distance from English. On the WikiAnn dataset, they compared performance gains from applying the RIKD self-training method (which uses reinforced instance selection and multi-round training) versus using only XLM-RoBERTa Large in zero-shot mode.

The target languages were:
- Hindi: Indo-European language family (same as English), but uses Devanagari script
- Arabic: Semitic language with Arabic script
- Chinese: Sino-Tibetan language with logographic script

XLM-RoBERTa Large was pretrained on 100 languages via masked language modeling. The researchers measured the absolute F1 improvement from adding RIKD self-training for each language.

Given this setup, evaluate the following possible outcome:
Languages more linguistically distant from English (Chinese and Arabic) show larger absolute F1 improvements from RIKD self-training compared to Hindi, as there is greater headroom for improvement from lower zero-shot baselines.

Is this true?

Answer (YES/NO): NO